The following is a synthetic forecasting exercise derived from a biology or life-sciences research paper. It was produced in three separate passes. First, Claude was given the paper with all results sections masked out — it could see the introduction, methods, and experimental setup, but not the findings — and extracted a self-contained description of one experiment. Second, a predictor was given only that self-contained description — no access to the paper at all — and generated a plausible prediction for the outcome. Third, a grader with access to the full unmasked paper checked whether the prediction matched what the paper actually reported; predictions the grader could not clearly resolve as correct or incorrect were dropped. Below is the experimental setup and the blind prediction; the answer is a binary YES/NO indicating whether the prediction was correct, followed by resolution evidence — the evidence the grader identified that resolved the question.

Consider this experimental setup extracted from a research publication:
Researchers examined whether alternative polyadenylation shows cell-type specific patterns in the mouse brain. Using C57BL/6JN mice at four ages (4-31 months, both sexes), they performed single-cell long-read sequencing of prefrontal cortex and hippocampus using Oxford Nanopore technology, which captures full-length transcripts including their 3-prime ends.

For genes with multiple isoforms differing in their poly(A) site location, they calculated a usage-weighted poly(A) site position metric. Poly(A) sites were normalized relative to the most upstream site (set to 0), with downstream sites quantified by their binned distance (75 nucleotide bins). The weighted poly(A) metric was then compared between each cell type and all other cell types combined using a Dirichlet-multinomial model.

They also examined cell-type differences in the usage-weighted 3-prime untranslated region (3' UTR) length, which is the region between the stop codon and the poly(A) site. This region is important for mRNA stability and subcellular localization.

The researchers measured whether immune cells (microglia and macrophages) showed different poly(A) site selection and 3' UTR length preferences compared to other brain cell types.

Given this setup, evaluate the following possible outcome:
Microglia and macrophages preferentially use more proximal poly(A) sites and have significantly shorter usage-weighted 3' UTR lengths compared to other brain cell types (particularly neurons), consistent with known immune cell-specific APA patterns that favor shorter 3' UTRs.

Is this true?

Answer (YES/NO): NO